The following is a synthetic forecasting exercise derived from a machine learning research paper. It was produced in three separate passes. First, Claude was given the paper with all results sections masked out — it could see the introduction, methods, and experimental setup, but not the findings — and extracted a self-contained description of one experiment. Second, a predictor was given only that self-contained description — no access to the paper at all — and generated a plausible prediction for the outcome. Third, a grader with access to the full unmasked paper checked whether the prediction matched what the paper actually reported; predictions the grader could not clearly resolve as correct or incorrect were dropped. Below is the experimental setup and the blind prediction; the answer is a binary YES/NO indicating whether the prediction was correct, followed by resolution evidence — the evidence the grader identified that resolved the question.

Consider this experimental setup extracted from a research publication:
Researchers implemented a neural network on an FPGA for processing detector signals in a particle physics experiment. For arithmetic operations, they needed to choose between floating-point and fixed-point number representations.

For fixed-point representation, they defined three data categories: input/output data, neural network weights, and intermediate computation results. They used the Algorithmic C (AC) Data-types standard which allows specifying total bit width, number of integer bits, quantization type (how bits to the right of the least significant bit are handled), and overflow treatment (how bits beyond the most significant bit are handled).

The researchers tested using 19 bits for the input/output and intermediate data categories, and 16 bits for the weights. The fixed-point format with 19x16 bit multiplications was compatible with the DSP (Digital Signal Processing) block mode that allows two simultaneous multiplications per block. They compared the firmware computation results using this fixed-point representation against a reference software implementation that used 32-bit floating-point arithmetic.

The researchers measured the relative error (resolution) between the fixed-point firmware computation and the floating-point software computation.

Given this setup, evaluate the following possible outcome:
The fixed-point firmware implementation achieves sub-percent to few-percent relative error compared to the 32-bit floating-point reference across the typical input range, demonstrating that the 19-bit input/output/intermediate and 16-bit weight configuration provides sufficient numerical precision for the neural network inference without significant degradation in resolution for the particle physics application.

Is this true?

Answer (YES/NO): YES